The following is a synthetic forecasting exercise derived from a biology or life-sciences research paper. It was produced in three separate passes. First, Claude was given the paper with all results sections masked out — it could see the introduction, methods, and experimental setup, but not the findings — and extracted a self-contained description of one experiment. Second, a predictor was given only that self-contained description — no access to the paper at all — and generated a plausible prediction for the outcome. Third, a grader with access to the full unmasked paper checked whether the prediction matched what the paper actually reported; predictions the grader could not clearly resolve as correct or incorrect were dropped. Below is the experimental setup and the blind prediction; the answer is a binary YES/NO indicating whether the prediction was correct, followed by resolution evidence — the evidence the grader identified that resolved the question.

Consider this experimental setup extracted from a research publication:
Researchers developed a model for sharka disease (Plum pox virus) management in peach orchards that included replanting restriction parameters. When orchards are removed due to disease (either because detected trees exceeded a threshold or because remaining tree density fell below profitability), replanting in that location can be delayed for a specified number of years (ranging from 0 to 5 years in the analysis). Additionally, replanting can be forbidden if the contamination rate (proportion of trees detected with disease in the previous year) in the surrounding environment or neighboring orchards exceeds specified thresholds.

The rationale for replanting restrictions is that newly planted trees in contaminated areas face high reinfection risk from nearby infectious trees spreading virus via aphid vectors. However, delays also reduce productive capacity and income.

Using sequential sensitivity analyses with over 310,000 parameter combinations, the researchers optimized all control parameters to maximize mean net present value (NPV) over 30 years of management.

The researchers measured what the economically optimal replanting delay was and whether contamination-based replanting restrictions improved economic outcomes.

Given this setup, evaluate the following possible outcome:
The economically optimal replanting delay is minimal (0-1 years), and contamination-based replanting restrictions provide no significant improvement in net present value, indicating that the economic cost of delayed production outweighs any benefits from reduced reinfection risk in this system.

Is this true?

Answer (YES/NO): YES